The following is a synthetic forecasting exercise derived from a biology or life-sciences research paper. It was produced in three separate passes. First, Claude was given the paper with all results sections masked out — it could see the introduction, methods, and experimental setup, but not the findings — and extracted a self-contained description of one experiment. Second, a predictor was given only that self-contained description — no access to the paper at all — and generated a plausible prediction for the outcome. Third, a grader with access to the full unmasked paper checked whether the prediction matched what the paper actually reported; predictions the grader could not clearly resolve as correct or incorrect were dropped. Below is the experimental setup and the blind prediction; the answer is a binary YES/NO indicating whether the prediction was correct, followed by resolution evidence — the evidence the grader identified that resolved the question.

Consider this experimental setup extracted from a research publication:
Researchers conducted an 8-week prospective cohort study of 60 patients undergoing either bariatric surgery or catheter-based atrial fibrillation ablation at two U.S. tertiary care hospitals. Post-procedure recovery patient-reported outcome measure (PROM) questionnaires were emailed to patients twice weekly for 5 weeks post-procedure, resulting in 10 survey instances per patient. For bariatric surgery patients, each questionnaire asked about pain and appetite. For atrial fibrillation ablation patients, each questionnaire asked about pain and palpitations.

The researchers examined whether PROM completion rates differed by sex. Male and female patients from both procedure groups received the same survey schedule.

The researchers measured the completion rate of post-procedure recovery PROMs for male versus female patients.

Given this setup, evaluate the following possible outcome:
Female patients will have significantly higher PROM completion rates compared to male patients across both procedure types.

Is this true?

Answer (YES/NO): NO